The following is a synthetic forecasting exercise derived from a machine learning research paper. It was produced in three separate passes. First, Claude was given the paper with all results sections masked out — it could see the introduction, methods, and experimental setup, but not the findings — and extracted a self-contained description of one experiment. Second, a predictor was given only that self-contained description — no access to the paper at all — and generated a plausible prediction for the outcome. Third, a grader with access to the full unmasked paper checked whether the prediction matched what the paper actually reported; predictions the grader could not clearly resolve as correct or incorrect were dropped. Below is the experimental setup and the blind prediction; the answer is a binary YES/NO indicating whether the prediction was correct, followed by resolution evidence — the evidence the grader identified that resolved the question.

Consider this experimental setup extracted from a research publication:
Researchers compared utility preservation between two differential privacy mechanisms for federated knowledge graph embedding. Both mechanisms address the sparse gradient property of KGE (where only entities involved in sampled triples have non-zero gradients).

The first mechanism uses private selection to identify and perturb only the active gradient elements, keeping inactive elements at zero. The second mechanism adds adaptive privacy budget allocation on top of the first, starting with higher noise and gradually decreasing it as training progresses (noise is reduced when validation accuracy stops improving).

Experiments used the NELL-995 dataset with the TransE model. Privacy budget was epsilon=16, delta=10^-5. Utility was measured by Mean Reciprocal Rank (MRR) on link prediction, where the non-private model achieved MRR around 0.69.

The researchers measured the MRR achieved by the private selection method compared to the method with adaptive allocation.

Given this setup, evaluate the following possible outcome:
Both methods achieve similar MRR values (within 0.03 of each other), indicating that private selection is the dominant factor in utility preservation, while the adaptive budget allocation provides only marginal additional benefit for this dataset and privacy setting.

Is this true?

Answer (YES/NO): NO